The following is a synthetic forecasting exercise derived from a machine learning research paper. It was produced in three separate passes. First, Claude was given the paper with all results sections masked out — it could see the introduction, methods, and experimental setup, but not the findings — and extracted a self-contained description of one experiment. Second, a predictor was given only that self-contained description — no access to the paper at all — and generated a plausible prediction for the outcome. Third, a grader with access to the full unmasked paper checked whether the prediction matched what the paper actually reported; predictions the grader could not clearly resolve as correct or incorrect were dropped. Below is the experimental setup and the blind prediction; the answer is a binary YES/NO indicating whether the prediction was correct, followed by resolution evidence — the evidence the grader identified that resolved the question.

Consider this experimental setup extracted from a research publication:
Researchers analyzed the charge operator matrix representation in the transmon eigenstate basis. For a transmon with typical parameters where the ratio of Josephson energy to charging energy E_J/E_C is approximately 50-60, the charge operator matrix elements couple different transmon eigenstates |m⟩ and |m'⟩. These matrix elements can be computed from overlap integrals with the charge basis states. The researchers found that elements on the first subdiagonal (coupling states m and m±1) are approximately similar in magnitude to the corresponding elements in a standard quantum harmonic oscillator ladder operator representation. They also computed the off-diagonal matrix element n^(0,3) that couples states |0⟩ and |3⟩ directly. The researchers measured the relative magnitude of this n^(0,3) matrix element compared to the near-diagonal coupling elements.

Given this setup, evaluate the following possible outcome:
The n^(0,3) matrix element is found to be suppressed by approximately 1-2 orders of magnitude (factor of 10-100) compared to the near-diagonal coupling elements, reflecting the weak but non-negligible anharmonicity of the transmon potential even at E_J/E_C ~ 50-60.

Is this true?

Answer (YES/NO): YES